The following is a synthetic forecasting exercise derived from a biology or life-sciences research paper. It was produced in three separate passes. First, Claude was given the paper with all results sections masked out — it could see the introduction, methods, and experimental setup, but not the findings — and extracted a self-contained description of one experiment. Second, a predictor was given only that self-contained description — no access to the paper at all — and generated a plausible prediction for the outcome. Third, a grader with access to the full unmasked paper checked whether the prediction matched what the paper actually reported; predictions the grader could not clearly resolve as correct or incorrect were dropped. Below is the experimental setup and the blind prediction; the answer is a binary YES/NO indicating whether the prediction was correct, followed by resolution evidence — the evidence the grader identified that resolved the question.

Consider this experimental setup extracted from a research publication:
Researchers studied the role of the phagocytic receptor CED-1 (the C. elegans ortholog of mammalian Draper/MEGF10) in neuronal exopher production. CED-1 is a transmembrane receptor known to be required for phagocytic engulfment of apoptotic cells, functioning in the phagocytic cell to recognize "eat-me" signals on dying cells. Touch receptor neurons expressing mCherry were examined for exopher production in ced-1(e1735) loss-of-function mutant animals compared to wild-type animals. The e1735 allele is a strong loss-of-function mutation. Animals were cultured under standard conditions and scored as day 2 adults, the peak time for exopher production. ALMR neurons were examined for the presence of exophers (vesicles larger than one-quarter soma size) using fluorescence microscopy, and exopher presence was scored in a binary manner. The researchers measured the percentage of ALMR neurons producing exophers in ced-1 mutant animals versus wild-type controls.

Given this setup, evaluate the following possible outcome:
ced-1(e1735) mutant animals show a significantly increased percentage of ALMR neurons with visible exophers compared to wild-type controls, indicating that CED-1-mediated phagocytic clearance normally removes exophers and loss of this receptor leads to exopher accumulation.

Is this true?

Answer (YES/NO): NO